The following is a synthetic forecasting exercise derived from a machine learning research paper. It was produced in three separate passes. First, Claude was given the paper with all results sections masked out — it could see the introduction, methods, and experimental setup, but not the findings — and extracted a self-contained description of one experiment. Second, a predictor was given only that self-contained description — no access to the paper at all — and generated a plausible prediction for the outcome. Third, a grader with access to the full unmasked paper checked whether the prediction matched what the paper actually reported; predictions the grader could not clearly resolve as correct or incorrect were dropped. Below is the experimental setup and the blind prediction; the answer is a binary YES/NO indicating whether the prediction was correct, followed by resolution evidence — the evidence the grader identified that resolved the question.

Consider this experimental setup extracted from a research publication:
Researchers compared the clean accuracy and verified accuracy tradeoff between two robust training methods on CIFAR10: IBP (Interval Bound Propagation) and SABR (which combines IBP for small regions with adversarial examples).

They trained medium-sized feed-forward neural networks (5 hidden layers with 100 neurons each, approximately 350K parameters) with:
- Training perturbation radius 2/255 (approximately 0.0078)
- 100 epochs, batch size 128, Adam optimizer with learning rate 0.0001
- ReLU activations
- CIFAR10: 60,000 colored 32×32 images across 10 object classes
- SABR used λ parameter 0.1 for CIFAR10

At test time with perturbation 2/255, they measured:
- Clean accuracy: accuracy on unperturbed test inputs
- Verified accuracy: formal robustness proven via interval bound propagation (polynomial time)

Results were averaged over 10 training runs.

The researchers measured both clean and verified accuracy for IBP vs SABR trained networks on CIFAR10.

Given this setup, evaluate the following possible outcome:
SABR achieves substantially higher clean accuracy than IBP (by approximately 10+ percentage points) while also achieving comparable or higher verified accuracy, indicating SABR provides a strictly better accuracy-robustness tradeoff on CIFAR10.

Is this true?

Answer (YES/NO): NO